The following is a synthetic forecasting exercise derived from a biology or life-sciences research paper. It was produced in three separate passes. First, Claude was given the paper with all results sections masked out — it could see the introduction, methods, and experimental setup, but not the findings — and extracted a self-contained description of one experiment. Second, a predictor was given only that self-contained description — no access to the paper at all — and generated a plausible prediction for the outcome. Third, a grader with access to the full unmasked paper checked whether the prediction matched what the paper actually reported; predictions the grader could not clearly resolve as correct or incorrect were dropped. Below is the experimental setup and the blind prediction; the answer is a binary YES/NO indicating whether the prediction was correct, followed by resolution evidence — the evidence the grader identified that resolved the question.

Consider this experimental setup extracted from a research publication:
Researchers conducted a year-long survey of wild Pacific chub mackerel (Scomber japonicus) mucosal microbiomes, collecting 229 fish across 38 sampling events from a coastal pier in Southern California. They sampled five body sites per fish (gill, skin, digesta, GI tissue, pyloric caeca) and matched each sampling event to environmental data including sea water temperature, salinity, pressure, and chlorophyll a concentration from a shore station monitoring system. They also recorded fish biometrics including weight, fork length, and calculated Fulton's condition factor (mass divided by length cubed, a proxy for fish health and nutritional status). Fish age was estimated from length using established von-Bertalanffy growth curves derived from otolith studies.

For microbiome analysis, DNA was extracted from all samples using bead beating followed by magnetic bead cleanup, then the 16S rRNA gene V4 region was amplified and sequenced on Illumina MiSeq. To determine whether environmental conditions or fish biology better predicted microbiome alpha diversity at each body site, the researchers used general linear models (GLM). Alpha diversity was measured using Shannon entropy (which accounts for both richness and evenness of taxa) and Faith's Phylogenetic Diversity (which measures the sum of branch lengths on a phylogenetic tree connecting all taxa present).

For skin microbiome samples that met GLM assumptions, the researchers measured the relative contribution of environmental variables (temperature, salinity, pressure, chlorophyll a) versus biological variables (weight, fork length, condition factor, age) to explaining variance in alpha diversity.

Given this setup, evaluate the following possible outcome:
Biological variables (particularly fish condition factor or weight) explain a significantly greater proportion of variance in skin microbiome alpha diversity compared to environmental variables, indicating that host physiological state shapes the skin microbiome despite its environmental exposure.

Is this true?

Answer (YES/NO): NO